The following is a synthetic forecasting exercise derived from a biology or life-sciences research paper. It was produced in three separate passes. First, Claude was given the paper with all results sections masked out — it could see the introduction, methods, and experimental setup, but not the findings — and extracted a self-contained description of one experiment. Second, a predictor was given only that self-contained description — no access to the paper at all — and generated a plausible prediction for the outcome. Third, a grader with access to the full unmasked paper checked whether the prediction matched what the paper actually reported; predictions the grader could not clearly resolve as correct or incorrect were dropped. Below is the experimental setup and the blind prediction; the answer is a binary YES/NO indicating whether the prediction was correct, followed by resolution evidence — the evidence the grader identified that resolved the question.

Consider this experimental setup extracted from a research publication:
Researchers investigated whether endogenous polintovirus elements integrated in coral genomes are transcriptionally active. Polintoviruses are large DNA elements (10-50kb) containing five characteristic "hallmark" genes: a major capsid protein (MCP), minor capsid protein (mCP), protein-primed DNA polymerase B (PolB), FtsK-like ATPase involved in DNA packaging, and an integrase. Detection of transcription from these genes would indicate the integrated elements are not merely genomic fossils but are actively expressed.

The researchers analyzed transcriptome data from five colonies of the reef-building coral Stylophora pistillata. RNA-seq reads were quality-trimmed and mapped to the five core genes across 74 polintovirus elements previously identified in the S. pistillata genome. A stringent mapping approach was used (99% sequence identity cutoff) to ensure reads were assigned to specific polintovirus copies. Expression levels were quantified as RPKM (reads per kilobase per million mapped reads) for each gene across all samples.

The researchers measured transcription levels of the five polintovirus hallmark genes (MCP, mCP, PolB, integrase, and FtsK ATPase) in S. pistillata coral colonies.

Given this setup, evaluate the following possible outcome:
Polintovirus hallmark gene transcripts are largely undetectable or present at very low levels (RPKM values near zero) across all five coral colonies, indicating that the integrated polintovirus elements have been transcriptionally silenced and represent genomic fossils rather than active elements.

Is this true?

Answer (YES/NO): NO